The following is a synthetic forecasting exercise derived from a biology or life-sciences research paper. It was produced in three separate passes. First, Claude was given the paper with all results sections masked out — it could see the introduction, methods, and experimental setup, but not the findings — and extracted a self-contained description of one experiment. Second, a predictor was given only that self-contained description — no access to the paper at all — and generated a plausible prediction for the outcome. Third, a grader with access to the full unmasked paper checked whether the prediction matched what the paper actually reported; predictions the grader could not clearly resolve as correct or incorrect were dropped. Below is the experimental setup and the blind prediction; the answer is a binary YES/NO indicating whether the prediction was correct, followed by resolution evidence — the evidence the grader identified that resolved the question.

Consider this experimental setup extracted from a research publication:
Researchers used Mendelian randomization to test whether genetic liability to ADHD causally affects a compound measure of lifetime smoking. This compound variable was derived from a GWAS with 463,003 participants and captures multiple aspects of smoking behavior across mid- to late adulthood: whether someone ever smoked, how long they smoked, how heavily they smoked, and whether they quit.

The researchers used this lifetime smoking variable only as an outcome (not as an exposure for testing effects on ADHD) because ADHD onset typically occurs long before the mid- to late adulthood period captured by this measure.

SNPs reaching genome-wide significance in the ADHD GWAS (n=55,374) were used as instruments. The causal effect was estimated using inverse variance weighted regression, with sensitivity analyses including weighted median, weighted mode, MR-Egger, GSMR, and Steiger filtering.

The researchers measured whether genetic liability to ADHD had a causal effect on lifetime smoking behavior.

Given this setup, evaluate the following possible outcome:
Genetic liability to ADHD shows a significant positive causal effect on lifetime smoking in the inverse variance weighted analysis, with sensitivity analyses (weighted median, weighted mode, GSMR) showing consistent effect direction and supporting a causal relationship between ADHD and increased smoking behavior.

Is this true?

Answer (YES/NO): NO